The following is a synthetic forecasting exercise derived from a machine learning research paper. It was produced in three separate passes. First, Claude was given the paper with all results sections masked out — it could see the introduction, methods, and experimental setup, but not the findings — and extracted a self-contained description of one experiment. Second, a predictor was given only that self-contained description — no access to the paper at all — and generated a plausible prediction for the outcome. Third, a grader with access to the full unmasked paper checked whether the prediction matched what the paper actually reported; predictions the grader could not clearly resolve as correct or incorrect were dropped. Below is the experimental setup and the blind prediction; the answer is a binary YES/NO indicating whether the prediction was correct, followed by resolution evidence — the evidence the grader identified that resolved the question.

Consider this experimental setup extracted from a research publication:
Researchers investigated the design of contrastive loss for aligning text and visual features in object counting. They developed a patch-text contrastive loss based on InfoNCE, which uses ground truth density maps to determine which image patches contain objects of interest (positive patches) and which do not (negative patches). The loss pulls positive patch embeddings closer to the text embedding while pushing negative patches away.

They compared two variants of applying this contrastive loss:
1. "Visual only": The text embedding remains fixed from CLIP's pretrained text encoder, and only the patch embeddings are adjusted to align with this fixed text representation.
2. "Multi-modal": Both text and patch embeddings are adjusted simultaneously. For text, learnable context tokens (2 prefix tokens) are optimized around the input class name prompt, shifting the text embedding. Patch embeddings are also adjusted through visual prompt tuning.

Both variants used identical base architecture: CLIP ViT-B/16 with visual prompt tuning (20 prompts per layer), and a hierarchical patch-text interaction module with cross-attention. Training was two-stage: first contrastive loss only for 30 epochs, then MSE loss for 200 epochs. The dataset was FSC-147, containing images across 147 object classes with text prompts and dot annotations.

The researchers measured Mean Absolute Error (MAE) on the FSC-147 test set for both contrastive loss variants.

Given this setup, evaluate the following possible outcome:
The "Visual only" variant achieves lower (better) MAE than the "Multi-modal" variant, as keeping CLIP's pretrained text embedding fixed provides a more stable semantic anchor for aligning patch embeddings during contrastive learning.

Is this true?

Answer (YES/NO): NO